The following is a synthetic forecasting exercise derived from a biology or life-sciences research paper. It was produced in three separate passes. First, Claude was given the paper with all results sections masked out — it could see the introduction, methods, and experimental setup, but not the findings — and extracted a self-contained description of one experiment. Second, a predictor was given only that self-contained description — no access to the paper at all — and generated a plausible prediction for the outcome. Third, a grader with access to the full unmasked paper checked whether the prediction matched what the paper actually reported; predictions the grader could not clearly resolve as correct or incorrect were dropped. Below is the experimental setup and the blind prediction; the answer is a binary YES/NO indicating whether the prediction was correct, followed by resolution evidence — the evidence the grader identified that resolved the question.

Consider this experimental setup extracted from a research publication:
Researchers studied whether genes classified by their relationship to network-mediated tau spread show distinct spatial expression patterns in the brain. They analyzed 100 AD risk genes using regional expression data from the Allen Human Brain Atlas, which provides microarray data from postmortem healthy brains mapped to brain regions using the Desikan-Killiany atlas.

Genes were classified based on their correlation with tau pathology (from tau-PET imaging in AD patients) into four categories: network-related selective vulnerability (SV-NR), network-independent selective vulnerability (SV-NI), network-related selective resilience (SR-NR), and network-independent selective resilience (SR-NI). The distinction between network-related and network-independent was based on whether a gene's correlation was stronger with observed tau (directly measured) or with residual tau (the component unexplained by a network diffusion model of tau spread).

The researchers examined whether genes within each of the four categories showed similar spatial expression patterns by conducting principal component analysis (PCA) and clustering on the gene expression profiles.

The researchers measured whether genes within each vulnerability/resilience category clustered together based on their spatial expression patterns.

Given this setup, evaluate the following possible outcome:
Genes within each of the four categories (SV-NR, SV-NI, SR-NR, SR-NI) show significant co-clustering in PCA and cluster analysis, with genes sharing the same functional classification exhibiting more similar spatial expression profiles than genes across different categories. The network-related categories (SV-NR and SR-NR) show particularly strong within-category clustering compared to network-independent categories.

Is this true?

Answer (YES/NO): NO